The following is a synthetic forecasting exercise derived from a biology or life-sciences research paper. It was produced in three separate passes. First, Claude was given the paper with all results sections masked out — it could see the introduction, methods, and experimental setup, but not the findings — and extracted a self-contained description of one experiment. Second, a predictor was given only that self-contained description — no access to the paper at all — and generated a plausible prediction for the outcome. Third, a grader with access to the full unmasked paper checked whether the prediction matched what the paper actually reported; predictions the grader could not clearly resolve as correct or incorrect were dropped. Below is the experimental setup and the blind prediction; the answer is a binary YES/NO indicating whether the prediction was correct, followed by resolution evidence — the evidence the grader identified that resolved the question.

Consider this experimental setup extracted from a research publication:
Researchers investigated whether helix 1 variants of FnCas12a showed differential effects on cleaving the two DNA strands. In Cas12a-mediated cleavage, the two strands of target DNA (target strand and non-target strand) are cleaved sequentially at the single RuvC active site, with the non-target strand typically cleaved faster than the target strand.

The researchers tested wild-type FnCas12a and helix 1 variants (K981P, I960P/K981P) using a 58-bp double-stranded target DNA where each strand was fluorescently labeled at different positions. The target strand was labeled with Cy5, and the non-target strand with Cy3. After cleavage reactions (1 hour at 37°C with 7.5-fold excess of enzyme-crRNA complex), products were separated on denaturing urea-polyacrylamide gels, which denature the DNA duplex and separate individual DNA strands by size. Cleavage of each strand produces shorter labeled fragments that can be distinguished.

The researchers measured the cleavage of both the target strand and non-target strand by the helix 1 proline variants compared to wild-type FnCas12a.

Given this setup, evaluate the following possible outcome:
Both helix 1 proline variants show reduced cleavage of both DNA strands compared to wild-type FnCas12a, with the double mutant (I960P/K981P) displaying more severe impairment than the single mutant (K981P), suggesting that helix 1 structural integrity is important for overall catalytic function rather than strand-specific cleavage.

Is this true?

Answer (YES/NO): NO